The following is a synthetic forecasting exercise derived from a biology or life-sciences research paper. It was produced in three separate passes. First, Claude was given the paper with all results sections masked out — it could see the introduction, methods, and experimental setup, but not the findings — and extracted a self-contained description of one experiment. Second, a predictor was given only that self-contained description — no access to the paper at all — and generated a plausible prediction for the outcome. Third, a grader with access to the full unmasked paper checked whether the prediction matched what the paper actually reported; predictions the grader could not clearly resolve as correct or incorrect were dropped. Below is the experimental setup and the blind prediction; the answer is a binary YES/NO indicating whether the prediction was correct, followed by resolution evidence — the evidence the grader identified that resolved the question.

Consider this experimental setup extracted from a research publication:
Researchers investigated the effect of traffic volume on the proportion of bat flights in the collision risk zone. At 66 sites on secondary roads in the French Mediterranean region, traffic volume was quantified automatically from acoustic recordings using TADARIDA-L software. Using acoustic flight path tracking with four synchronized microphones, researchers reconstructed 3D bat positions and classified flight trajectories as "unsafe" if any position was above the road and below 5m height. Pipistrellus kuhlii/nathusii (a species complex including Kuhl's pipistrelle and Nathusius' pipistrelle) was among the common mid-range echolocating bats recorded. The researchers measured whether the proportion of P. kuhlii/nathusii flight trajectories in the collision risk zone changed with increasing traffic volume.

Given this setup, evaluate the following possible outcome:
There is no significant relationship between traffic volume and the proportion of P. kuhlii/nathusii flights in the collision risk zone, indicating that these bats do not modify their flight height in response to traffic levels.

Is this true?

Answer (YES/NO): NO